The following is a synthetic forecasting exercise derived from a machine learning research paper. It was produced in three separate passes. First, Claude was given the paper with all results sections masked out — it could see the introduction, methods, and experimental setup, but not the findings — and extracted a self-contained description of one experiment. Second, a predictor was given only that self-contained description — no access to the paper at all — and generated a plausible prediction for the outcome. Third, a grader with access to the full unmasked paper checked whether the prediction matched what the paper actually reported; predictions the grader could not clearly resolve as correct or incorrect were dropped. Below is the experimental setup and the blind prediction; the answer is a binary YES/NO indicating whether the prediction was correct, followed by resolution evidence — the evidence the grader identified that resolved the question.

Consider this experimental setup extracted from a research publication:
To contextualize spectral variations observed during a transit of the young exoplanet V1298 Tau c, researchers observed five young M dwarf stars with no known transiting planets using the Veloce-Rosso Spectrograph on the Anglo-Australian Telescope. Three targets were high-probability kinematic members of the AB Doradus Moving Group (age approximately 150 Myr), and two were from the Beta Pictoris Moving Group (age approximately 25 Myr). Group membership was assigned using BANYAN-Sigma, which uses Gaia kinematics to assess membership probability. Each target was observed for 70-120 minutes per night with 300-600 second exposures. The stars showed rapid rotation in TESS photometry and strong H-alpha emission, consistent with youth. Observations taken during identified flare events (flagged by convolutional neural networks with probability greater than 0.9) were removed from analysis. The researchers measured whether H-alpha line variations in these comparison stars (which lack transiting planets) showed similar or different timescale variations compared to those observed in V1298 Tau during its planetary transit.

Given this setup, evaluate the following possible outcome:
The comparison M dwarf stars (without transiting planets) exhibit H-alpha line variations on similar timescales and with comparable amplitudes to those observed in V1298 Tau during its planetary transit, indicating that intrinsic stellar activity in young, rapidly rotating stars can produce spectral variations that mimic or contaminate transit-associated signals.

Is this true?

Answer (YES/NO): YES